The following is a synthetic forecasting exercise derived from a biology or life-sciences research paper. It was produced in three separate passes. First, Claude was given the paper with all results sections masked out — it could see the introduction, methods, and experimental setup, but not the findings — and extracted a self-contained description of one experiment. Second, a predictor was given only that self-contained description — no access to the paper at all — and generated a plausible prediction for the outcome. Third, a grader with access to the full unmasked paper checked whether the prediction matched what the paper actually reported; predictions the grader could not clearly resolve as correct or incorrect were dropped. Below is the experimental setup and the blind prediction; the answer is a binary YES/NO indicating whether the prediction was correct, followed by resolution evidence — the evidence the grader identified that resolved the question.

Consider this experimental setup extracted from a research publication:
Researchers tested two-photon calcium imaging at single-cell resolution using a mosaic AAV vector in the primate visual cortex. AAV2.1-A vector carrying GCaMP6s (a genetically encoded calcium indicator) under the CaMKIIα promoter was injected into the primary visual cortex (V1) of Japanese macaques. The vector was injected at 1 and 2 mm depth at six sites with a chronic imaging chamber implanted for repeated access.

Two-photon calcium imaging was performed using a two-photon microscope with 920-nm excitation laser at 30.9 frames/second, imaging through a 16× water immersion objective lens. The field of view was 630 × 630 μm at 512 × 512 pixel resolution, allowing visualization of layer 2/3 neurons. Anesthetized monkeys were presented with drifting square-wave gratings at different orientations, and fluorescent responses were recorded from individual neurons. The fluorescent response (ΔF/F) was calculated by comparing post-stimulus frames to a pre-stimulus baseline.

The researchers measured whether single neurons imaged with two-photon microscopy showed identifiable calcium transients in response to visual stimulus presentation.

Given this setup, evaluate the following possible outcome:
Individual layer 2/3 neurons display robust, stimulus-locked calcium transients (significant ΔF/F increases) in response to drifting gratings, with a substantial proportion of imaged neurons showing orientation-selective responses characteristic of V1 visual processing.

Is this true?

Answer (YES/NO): YES